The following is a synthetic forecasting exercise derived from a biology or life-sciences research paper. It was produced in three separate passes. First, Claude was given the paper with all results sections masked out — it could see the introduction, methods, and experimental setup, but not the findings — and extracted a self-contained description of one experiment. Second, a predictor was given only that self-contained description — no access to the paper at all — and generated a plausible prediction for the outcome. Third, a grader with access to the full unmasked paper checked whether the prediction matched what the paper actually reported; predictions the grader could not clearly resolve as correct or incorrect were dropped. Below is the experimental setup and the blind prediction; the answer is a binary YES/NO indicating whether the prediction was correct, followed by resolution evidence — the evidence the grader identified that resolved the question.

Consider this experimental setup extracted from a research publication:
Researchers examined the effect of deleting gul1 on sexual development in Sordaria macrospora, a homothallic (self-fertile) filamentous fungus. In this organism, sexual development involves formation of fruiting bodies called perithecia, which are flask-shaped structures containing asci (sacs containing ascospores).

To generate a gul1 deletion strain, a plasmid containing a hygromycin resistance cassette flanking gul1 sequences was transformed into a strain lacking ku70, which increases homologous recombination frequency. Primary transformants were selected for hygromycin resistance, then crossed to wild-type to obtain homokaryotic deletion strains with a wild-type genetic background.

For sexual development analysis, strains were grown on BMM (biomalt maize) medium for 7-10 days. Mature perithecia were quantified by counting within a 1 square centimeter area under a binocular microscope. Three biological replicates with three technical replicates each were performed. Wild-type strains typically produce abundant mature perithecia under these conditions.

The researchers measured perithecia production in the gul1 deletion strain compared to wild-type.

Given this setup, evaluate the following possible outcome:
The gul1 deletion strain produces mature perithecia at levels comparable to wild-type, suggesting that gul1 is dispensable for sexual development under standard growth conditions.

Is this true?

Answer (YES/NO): NO